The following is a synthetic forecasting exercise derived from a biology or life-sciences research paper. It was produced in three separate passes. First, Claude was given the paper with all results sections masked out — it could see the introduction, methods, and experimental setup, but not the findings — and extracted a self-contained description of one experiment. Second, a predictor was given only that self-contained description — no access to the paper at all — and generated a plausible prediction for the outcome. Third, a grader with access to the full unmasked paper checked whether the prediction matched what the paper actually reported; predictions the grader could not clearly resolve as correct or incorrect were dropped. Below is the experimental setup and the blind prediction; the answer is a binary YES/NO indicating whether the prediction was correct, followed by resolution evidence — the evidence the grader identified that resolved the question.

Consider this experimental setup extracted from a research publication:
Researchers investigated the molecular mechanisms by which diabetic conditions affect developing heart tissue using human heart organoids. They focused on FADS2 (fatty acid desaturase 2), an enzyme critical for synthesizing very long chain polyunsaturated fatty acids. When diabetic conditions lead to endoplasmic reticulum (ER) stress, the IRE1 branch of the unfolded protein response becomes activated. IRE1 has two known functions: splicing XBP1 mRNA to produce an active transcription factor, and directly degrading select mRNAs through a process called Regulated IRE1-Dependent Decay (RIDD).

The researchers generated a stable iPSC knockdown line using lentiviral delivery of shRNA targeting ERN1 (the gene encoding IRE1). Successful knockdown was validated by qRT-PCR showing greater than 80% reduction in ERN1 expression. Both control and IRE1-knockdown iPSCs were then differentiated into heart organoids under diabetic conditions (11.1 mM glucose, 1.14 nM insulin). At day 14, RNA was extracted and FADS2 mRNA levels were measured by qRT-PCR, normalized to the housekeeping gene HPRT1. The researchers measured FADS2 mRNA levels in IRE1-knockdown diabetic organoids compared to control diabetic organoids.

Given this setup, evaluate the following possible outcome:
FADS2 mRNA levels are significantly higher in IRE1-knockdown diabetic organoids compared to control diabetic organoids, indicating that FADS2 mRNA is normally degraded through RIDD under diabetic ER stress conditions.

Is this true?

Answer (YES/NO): YES